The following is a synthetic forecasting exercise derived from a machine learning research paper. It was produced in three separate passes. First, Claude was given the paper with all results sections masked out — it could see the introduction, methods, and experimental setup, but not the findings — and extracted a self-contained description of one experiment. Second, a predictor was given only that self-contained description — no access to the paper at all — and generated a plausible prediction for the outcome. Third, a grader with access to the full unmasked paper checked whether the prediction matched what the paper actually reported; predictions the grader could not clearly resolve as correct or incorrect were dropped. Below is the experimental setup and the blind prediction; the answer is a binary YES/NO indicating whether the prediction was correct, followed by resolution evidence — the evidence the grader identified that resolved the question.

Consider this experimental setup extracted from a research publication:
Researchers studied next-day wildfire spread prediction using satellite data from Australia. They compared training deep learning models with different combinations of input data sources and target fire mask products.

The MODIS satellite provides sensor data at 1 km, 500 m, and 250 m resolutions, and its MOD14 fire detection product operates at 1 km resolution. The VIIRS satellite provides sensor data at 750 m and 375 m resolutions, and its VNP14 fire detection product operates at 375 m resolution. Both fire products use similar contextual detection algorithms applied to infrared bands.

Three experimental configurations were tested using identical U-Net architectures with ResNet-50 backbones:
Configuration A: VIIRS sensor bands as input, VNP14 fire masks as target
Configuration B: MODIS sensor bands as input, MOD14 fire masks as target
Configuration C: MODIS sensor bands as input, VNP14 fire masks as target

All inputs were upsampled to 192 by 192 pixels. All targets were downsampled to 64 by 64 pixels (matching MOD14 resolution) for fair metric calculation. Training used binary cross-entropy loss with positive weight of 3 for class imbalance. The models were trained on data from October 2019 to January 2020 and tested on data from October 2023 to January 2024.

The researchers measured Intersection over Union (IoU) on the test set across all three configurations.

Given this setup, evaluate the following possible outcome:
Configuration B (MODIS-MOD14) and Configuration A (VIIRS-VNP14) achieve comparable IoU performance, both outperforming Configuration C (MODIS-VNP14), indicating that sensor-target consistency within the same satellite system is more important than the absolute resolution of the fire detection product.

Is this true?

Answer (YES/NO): NO